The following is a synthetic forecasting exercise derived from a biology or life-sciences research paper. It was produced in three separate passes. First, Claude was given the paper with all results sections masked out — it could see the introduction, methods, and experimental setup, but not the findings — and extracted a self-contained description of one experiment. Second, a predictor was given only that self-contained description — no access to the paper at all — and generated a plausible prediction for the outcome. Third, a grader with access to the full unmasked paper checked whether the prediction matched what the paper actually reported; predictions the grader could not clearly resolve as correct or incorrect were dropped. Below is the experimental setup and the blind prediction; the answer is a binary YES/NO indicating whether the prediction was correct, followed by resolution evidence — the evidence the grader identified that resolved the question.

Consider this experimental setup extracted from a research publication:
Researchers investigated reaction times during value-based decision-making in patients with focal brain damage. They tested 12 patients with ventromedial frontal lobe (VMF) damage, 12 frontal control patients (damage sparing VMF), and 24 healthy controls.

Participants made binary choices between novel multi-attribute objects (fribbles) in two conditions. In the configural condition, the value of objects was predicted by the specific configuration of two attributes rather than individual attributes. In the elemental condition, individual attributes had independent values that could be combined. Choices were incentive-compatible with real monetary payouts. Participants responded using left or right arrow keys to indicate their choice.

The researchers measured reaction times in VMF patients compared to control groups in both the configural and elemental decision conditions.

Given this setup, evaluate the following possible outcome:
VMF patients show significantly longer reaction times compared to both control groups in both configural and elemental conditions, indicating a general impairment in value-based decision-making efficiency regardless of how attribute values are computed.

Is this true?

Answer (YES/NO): NO